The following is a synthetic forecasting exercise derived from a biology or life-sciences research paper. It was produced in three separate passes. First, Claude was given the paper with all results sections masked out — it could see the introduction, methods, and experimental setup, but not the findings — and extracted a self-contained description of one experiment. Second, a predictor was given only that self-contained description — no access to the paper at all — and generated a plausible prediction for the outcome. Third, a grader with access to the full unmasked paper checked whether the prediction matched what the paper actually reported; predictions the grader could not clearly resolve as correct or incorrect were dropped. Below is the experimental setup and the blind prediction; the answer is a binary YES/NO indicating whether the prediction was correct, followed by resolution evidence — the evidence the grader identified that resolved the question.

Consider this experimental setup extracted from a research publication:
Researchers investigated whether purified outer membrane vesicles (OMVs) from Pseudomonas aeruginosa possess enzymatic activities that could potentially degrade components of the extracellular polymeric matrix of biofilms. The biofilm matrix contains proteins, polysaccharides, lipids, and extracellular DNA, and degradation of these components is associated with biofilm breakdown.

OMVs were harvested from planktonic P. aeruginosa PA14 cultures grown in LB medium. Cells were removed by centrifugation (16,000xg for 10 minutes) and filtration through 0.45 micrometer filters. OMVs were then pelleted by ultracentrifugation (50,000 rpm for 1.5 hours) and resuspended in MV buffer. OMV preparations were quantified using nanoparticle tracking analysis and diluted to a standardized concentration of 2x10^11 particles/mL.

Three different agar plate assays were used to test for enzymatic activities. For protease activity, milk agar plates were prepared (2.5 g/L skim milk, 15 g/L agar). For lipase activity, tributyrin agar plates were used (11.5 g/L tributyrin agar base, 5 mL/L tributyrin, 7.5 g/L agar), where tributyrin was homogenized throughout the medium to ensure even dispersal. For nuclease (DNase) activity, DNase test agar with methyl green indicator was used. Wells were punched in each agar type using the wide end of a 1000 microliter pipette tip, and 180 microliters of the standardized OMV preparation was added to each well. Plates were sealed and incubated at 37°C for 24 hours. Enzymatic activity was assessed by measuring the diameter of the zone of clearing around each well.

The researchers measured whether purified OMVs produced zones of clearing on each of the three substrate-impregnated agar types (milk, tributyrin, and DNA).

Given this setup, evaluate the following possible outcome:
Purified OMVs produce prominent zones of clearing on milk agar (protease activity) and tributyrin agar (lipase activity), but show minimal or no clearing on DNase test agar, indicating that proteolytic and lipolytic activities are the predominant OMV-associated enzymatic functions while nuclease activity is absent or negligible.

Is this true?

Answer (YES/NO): NO